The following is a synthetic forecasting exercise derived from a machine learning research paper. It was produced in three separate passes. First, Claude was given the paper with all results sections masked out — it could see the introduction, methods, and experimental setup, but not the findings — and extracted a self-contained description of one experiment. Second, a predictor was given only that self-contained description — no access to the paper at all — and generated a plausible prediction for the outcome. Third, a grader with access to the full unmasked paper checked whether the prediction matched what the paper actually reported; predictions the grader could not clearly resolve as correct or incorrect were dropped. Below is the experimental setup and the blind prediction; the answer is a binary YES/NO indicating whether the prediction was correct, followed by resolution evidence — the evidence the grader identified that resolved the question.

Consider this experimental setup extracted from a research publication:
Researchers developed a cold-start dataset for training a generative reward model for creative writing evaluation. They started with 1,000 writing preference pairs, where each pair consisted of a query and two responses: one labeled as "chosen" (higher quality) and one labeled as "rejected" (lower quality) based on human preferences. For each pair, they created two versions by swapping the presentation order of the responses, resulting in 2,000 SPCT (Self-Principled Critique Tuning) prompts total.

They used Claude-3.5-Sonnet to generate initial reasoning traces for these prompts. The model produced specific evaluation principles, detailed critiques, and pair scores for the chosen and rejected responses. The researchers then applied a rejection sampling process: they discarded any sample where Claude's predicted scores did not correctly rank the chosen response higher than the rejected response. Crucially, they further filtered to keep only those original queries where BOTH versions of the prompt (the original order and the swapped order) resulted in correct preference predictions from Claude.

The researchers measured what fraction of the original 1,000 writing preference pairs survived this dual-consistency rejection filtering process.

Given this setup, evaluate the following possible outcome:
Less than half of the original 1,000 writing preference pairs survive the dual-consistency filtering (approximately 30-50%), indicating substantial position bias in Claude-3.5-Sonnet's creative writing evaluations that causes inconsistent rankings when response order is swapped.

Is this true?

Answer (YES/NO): NO